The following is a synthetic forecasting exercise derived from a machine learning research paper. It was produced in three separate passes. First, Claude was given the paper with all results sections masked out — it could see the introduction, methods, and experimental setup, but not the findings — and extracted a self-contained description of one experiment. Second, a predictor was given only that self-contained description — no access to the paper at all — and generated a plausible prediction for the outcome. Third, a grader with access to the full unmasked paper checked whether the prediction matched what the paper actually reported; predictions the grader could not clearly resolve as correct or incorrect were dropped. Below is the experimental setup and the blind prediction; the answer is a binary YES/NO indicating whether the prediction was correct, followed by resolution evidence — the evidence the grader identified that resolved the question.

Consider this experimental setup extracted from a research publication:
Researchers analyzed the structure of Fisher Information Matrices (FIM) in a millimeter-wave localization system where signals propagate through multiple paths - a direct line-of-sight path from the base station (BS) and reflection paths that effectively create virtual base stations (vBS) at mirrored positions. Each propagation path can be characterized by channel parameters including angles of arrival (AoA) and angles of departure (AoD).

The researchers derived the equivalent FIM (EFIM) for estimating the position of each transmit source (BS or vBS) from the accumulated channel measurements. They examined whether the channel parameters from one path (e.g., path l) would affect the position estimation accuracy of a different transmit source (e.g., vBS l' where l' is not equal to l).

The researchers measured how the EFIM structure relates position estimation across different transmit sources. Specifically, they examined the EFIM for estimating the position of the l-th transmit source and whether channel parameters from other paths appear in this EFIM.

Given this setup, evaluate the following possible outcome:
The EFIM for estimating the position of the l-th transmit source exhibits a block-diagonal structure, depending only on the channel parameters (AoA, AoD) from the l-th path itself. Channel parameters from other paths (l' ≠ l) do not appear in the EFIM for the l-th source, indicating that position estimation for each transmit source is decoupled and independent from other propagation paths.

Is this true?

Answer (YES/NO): YES